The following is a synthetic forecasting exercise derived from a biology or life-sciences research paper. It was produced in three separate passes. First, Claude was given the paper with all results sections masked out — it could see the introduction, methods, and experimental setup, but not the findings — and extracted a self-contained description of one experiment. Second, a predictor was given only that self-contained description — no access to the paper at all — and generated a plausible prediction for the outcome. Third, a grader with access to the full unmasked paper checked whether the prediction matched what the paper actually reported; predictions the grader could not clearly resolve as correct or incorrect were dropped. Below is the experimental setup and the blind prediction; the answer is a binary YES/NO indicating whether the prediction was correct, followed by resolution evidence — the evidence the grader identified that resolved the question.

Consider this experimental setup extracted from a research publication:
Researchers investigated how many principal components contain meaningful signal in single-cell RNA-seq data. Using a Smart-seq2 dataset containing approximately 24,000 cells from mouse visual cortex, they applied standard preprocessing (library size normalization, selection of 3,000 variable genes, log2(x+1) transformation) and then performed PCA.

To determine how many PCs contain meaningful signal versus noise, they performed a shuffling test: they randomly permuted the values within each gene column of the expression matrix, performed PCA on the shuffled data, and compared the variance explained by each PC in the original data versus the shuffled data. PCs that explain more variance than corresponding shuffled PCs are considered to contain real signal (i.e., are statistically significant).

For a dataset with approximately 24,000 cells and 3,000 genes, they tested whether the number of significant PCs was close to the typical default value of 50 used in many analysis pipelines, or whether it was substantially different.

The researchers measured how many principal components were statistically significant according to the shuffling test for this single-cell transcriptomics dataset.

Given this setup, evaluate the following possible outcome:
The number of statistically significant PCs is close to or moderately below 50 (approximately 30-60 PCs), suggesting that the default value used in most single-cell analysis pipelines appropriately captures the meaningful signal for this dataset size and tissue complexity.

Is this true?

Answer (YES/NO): YES